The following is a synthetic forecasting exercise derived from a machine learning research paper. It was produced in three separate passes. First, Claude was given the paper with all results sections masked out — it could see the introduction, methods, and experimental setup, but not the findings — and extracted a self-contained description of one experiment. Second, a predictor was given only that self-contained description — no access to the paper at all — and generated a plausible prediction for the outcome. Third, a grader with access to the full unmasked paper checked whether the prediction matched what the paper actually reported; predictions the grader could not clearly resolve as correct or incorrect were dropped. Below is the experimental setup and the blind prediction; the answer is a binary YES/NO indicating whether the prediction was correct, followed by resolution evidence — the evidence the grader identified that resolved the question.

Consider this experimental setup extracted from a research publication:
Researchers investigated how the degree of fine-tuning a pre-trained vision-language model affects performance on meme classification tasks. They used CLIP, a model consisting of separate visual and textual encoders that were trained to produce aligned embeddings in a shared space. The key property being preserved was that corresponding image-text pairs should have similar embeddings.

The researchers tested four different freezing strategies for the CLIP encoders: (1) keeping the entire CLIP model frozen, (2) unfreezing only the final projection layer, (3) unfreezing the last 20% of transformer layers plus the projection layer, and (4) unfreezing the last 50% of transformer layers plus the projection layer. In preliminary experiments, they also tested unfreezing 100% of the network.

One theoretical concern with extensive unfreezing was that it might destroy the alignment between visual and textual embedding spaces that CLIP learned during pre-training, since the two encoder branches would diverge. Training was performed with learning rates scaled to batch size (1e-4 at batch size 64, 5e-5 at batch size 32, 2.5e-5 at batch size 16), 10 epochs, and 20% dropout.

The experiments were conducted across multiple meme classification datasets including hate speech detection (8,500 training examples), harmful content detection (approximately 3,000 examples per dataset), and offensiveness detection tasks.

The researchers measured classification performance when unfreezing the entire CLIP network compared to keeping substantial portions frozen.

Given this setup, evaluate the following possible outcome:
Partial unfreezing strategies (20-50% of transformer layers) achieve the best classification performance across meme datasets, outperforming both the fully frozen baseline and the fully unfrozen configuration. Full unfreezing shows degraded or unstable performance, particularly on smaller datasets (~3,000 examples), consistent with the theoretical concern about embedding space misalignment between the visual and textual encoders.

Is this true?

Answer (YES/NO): NO